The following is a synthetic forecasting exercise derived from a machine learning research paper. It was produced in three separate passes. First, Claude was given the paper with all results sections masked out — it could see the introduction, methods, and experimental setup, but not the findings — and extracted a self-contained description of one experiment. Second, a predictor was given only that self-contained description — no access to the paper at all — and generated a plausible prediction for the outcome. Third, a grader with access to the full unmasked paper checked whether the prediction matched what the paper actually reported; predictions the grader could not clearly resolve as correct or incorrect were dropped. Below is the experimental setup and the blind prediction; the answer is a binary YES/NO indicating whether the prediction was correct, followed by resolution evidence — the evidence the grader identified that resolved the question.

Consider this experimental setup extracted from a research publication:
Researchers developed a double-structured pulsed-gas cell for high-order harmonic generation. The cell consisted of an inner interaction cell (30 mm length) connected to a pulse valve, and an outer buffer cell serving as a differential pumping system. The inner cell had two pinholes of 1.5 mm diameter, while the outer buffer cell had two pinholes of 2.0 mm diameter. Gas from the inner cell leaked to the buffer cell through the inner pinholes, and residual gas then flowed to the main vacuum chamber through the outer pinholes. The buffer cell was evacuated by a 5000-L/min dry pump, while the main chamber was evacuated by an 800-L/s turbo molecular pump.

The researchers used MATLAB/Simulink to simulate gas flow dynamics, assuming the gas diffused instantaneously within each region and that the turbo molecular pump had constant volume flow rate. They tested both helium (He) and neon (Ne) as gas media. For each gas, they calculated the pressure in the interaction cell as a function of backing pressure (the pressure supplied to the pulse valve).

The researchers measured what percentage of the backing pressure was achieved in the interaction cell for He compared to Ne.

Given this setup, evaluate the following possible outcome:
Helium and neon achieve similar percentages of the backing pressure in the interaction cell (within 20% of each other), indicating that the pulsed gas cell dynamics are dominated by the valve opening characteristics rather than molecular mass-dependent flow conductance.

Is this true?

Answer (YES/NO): NO